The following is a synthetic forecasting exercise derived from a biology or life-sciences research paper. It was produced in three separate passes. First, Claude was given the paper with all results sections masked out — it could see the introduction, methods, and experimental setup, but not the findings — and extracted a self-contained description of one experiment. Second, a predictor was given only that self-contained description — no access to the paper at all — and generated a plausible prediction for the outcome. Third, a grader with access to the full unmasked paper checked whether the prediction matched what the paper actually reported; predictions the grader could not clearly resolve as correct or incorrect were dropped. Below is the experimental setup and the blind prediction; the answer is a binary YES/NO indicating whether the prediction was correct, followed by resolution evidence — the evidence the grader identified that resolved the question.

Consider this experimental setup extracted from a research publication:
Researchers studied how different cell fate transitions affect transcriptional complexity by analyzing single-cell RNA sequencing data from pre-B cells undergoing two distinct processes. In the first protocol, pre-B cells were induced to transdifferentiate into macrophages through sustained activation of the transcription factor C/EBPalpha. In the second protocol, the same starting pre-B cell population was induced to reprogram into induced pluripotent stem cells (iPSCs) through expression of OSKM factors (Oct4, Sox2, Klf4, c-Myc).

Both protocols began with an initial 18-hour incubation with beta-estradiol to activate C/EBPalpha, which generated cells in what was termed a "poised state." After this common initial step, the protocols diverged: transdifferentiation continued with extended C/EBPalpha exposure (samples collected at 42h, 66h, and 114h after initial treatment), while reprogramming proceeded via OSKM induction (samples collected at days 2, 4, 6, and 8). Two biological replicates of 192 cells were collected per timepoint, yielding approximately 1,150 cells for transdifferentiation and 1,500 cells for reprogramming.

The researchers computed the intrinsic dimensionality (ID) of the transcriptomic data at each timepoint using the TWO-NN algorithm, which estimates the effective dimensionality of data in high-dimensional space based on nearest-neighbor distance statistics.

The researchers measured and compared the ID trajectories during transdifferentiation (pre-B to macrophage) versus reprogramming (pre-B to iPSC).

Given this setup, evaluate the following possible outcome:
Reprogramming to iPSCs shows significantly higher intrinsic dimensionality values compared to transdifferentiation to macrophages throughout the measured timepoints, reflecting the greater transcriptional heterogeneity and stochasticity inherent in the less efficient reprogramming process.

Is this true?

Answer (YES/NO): YES